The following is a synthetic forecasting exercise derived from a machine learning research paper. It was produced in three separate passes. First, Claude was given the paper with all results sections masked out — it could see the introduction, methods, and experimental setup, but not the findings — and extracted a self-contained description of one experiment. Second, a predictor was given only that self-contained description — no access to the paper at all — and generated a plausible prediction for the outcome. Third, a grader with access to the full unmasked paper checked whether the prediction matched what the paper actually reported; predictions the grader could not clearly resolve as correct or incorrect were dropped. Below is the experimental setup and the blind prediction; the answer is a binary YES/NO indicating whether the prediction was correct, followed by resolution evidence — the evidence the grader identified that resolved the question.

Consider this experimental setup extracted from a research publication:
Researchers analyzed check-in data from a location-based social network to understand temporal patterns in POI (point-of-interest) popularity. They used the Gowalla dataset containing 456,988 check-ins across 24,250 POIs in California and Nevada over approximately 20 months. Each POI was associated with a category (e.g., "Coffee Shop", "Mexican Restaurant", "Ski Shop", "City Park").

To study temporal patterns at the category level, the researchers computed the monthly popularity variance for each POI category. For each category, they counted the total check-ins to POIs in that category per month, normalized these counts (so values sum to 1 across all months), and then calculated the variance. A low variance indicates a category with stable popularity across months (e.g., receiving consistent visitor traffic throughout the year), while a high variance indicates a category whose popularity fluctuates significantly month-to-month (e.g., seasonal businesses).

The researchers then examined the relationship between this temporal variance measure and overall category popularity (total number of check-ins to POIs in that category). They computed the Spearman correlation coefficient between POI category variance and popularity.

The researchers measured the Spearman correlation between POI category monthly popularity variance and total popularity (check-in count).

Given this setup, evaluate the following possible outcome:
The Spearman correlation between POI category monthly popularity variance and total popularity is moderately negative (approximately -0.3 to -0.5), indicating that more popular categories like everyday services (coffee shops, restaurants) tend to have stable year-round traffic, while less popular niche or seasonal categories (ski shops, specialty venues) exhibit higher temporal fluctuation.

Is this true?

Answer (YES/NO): NO